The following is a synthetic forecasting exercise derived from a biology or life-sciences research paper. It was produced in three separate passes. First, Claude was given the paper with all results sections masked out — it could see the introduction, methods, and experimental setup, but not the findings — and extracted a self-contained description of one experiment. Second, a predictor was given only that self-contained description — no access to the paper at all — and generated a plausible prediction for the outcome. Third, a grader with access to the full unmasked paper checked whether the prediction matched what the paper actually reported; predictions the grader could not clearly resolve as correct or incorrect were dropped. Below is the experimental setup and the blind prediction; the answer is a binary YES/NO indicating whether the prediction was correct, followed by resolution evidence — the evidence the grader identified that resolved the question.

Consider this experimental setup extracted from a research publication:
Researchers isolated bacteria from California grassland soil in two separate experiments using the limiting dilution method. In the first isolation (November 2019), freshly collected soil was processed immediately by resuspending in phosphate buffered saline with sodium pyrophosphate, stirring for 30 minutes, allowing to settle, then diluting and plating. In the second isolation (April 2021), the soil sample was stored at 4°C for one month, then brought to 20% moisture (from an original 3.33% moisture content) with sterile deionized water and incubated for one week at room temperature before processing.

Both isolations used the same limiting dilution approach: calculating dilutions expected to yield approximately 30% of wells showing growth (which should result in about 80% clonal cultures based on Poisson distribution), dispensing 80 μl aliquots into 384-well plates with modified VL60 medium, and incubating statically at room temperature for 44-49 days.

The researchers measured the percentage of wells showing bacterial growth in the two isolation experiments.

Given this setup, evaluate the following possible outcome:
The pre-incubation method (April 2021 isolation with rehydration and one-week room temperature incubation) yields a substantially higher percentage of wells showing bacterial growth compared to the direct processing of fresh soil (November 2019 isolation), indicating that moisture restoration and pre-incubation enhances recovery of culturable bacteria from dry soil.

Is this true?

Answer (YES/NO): YES